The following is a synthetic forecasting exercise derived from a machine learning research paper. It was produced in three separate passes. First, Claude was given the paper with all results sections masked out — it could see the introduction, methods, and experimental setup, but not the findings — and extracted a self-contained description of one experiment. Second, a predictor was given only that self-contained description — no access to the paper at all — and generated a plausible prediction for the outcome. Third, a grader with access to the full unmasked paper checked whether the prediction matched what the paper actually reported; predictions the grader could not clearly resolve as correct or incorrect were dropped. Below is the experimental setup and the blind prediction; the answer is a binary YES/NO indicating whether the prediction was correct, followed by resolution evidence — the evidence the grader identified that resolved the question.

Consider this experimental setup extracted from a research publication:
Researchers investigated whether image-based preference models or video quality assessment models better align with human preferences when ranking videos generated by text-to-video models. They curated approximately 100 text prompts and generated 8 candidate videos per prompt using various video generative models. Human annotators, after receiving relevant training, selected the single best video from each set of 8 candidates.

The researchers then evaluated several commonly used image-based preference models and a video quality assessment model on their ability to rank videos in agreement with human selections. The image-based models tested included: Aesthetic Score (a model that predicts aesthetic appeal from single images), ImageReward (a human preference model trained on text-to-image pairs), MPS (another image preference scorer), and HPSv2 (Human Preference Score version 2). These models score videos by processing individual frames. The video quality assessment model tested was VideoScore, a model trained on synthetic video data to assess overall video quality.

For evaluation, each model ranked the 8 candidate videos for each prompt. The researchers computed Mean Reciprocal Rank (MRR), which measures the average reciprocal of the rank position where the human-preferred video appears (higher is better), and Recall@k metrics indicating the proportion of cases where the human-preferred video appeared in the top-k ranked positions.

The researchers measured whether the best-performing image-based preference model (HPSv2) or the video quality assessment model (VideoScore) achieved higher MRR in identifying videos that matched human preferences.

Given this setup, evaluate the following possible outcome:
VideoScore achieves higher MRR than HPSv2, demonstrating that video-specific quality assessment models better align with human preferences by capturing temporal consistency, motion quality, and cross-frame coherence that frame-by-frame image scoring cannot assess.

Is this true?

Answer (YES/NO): YES